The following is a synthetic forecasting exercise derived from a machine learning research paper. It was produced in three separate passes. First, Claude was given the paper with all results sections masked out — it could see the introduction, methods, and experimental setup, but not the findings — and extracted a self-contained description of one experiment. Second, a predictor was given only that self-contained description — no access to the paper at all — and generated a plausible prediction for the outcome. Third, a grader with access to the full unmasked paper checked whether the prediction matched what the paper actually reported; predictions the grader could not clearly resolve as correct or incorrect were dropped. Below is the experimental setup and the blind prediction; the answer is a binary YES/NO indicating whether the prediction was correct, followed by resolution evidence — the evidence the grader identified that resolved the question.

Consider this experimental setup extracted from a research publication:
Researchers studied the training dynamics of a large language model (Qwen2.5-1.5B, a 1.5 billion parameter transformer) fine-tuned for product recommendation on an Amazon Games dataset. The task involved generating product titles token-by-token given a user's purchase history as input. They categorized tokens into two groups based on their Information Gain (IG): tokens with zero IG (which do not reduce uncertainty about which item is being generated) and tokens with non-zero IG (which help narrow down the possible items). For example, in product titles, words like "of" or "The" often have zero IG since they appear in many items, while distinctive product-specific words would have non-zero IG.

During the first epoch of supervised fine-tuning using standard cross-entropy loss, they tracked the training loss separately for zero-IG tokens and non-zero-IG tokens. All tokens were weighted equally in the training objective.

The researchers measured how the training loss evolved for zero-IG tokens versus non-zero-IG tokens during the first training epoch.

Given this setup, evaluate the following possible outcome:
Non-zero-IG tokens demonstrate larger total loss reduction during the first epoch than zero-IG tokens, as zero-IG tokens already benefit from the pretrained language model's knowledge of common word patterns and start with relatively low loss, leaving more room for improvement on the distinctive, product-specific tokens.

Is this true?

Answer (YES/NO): NO